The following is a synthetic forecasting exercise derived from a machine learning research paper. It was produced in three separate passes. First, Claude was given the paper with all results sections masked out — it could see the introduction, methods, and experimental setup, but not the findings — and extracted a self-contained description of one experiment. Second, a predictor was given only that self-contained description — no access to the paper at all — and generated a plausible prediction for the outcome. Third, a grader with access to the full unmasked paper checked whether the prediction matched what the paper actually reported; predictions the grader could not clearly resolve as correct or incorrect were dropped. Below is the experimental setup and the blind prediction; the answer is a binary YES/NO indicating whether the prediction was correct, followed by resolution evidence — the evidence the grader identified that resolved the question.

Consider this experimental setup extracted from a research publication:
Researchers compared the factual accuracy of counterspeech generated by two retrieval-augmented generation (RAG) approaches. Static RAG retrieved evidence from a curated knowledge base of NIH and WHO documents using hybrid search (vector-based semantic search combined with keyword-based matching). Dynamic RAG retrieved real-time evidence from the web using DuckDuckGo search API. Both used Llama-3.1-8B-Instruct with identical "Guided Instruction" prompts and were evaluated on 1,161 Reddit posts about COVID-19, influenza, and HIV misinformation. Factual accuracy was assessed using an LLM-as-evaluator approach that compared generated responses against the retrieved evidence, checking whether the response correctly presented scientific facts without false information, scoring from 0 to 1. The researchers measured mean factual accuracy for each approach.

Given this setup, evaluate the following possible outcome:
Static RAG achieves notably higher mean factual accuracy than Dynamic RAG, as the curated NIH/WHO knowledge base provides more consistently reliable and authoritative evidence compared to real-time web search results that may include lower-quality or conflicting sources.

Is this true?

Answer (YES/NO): NO